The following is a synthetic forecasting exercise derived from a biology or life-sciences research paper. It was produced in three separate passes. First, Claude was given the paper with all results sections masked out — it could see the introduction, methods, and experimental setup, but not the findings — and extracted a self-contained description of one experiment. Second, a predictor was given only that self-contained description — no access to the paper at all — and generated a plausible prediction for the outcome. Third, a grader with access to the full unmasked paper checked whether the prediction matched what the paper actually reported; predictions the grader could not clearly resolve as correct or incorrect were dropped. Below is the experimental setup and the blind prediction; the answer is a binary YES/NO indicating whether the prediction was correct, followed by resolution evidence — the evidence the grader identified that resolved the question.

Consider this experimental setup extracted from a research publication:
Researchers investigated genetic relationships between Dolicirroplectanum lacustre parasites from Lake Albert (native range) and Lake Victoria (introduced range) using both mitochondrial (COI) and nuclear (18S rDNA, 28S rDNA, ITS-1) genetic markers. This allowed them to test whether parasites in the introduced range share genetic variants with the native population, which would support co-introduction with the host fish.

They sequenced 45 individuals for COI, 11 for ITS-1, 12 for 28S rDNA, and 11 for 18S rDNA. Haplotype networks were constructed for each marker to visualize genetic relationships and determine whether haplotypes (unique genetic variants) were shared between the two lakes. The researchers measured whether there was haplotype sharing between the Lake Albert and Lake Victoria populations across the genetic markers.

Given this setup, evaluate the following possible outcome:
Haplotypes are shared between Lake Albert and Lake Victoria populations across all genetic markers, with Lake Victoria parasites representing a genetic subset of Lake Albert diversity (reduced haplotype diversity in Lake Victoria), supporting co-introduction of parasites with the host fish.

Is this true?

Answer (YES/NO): YES